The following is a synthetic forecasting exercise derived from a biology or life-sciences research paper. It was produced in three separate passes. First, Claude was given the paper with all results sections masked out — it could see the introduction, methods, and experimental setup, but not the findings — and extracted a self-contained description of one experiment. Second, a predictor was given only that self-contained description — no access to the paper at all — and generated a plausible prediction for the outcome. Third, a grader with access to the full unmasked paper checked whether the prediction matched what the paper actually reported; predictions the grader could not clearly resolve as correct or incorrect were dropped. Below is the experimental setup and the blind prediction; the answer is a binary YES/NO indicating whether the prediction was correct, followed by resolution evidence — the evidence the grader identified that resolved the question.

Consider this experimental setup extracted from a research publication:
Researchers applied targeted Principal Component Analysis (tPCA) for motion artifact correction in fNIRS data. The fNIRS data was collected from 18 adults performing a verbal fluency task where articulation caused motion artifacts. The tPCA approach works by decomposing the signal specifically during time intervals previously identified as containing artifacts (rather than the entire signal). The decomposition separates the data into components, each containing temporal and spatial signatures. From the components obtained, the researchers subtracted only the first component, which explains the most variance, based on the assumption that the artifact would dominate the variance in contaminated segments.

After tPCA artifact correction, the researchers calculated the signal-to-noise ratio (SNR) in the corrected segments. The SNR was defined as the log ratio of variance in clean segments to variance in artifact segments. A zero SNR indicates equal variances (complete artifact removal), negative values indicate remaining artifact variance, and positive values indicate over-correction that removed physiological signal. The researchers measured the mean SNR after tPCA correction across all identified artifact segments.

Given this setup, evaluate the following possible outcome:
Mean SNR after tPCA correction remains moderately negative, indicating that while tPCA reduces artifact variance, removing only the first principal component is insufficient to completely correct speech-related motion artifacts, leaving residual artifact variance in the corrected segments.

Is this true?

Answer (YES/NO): YES